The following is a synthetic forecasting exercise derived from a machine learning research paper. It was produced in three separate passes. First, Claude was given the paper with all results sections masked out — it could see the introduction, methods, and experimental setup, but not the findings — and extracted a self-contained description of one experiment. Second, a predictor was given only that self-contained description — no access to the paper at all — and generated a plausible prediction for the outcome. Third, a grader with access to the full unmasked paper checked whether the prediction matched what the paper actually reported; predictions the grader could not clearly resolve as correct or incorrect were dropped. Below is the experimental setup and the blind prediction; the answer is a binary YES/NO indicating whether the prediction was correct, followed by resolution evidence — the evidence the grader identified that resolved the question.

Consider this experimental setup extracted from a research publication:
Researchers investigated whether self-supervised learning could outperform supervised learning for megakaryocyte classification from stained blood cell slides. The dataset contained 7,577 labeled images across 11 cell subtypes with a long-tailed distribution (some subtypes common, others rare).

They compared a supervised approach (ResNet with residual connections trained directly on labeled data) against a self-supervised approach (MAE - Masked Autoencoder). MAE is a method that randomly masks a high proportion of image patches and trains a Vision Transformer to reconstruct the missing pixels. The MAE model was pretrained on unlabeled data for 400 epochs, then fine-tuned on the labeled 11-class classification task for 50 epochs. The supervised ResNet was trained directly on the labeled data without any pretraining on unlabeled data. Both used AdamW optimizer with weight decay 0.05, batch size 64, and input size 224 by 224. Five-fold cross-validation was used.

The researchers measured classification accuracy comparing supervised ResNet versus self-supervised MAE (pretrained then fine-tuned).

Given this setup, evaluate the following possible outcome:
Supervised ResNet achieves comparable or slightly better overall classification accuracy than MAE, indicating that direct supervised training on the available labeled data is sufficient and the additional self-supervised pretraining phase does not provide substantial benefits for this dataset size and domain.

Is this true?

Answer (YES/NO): NO